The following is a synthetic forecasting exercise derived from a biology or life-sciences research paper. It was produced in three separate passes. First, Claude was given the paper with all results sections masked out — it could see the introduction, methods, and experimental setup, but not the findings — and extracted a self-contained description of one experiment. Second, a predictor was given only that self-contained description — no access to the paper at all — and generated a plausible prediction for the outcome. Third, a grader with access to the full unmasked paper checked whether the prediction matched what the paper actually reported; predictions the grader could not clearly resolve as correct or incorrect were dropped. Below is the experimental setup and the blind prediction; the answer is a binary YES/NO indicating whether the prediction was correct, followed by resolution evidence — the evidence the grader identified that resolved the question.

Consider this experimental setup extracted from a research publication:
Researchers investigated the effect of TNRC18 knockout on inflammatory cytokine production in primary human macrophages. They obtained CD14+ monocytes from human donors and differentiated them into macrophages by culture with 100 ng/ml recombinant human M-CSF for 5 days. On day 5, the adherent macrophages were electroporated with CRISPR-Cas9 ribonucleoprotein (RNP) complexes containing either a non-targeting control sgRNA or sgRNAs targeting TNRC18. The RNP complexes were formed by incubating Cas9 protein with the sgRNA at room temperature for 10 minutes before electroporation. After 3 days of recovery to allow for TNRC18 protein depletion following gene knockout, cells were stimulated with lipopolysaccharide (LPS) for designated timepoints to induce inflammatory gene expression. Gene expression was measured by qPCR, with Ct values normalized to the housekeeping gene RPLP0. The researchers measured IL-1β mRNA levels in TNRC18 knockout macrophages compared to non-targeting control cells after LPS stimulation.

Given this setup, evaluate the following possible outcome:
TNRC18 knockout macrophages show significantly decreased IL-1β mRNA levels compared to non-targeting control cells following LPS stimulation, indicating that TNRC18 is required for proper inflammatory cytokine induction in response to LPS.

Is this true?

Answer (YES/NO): YES